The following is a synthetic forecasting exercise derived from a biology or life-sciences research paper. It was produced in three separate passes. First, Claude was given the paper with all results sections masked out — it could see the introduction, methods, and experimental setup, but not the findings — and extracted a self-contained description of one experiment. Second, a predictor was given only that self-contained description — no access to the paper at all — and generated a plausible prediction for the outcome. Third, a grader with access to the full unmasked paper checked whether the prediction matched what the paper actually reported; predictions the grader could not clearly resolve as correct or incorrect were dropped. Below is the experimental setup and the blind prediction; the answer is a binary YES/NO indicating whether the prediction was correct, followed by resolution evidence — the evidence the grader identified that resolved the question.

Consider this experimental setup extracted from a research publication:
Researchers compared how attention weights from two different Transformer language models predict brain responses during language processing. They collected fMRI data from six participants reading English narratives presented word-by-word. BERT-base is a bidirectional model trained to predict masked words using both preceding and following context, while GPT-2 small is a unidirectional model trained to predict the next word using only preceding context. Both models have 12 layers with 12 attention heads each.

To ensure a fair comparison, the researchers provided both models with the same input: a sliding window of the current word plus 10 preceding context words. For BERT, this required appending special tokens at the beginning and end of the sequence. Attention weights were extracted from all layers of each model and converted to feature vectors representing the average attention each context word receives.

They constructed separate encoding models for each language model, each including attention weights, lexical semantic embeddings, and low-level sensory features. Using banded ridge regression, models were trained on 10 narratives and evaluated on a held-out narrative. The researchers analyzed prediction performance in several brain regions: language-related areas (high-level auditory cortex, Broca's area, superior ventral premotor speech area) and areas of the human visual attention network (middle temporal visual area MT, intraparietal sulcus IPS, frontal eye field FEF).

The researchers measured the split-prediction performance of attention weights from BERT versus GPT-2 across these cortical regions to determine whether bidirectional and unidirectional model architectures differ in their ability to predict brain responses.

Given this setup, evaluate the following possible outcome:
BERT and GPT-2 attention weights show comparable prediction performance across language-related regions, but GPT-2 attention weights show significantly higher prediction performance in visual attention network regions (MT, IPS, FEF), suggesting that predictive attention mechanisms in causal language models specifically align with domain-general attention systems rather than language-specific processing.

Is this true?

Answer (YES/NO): NO